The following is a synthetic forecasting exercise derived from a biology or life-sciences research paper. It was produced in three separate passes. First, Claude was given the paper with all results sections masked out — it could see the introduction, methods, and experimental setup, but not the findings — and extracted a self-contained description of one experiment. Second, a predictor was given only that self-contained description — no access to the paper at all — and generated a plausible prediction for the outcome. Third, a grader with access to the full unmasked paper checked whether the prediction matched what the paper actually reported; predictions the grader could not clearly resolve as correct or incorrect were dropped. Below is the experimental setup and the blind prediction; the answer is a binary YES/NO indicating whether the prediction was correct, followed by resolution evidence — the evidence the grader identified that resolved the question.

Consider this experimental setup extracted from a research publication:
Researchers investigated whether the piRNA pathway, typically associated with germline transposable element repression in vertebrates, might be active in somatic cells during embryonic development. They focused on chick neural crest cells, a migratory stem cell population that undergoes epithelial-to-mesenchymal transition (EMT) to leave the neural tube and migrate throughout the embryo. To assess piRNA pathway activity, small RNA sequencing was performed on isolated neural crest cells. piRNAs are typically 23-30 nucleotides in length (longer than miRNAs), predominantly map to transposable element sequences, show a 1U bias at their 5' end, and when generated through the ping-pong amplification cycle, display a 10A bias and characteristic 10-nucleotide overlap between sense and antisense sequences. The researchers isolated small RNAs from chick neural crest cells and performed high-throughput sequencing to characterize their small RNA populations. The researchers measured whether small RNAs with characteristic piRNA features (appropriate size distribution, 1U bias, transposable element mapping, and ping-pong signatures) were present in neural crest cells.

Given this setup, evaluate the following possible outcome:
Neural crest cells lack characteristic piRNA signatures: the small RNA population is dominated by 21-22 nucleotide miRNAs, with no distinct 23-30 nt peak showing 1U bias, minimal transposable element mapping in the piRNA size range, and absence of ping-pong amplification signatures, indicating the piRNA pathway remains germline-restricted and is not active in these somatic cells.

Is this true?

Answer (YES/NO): NO